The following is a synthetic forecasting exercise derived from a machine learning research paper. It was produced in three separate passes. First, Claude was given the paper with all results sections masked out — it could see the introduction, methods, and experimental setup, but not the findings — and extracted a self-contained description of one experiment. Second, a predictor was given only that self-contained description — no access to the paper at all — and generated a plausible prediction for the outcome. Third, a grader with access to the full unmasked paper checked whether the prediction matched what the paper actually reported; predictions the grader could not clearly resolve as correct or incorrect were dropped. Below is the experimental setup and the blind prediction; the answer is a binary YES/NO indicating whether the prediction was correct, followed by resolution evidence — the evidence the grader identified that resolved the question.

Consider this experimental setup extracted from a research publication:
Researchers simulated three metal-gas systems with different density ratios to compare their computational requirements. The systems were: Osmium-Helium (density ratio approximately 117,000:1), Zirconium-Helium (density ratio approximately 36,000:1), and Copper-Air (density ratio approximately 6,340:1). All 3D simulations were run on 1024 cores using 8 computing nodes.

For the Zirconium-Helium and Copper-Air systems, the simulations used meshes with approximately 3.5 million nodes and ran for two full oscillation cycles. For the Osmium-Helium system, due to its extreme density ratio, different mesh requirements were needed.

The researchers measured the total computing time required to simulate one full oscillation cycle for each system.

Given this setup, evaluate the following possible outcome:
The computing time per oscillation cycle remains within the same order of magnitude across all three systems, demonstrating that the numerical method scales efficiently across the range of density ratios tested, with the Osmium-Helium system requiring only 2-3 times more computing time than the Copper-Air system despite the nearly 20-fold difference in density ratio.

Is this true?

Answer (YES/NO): NO